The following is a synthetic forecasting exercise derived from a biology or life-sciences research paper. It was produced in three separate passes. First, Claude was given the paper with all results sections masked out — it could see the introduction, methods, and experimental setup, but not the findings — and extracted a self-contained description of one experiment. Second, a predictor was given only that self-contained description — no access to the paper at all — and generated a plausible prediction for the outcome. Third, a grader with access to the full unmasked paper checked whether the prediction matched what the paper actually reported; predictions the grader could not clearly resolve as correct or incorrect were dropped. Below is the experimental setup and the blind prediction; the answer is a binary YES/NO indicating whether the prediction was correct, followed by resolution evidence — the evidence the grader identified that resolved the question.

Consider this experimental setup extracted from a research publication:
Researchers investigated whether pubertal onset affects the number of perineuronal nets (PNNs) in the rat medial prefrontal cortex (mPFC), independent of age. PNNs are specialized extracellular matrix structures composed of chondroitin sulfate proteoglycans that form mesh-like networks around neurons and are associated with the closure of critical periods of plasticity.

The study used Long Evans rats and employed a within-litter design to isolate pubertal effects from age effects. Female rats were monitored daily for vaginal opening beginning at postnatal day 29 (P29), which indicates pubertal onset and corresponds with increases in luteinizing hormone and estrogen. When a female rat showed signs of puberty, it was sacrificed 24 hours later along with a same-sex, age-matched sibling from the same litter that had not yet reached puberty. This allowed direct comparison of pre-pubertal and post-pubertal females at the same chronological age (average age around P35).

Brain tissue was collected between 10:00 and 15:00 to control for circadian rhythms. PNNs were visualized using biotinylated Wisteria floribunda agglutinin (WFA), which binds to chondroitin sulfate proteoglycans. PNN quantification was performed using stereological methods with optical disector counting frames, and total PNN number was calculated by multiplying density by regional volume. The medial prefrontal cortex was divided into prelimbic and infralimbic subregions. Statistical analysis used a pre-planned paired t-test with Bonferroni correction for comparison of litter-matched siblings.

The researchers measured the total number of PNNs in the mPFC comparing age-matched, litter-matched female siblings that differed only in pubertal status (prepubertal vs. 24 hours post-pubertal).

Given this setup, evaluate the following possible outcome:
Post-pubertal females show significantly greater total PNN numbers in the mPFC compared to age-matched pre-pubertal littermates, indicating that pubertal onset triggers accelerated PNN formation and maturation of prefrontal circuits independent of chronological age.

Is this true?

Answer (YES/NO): NO